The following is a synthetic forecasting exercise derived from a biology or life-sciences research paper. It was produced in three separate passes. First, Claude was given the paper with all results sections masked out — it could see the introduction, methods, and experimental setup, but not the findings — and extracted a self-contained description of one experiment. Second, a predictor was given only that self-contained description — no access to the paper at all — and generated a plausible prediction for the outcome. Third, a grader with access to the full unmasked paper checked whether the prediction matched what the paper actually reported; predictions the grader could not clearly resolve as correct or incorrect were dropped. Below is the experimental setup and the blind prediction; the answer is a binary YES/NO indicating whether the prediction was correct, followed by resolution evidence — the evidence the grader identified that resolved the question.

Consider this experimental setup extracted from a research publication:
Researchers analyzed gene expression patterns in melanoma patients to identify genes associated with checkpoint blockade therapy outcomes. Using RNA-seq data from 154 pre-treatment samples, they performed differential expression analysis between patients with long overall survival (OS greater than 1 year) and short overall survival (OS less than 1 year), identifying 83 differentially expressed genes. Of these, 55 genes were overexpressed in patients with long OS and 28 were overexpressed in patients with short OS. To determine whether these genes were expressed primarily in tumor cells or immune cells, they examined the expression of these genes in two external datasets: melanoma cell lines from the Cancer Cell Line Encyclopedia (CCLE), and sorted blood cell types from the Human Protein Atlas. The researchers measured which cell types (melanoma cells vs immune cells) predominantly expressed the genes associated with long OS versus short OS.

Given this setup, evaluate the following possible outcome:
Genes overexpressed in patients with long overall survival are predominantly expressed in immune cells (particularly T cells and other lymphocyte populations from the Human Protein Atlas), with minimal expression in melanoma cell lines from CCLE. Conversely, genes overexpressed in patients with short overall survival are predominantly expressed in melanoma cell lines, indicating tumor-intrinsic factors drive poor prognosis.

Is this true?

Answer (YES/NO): YES